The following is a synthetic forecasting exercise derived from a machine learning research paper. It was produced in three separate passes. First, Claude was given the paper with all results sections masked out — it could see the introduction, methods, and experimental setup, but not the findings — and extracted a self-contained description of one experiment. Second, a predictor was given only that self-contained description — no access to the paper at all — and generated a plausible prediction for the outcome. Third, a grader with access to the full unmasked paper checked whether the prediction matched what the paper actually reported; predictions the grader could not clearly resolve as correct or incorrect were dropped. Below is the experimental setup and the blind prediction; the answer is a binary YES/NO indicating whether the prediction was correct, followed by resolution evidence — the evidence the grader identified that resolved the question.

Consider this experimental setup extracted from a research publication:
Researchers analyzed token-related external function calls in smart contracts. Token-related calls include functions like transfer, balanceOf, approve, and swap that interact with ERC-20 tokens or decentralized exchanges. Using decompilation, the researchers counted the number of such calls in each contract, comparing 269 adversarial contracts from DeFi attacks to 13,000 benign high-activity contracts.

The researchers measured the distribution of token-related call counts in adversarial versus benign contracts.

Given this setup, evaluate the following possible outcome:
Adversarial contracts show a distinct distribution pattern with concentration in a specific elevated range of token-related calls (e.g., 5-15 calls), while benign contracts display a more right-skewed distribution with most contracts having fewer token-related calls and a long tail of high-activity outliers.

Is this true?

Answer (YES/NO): NO